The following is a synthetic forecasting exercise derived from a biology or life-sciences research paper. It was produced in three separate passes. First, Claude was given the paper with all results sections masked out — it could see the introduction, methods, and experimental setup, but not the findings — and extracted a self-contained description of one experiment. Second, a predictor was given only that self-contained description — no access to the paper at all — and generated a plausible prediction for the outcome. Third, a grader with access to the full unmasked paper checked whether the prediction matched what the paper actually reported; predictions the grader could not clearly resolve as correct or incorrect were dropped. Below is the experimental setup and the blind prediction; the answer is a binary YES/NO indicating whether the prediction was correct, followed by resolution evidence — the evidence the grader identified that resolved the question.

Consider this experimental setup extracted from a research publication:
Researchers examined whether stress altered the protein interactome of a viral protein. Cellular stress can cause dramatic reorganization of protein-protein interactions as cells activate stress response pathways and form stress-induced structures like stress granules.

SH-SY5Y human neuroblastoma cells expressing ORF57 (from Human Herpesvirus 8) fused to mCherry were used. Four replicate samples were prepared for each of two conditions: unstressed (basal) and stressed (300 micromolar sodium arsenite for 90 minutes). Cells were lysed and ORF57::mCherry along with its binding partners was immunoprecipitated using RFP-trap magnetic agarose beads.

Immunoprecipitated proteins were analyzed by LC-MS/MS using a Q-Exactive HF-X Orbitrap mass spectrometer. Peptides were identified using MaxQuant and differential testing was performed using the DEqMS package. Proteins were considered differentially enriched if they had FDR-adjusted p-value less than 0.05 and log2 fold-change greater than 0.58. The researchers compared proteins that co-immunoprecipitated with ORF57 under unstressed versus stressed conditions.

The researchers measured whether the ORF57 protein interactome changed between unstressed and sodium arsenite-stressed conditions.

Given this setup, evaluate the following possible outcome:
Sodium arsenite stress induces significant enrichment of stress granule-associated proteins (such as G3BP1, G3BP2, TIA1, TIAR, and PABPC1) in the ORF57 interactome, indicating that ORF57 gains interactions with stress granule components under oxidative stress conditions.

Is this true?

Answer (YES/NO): NO